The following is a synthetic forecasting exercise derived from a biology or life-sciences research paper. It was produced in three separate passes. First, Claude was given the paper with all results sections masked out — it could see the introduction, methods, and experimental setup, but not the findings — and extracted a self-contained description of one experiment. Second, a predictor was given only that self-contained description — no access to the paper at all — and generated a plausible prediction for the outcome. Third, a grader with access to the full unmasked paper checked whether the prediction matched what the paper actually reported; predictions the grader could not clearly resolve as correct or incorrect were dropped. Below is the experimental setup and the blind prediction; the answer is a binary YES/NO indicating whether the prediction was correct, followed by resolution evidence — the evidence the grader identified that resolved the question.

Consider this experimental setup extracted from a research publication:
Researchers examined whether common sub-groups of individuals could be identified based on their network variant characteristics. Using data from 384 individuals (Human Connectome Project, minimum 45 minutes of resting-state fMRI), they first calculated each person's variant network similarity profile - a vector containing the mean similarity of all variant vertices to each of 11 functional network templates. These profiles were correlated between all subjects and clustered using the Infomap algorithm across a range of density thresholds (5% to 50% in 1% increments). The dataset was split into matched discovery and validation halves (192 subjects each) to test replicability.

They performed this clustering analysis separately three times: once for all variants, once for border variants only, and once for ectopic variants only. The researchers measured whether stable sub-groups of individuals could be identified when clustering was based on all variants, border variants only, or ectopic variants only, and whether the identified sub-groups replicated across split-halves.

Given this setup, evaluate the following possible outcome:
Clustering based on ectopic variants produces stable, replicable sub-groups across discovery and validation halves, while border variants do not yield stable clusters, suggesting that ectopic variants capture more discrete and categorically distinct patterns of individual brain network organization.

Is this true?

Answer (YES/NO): NO